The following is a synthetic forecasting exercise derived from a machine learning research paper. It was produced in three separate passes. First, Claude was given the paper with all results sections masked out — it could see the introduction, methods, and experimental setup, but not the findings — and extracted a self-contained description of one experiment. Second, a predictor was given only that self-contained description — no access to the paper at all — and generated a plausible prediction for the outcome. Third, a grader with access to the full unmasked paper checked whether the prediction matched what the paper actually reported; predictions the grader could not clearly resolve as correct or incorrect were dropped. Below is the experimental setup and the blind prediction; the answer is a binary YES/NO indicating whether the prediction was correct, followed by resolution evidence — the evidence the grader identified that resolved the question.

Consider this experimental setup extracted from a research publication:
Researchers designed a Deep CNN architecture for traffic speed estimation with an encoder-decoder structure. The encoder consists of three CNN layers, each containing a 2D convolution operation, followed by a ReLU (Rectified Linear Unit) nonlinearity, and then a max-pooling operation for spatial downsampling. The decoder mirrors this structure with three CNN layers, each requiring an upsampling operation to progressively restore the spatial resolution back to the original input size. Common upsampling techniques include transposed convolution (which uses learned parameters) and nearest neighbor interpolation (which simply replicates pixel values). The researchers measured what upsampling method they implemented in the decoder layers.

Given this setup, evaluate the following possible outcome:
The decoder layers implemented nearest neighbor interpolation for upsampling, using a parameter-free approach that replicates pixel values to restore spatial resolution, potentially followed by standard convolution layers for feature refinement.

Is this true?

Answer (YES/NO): YES